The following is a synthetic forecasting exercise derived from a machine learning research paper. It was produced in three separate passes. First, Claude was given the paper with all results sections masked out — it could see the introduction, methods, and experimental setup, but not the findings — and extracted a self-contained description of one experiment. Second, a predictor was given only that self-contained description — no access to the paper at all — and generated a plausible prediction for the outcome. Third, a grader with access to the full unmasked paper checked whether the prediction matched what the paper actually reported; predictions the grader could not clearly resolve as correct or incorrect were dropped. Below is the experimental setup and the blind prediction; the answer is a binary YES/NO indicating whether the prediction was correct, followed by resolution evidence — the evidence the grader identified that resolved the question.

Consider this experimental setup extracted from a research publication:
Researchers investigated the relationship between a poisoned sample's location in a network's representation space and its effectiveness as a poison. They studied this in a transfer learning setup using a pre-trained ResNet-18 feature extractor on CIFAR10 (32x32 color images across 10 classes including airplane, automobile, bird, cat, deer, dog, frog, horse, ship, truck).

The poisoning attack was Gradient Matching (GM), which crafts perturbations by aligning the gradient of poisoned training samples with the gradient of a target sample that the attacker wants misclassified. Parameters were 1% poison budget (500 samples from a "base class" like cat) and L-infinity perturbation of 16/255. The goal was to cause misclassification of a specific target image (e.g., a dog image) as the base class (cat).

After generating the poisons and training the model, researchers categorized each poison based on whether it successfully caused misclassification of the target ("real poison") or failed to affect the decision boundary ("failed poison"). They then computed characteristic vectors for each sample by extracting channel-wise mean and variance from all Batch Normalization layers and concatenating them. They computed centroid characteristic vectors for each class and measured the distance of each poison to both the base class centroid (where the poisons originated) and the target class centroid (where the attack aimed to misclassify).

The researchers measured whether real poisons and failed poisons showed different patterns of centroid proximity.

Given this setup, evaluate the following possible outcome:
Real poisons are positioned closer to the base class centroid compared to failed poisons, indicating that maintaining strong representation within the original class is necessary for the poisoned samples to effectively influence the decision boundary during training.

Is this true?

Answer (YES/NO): NO